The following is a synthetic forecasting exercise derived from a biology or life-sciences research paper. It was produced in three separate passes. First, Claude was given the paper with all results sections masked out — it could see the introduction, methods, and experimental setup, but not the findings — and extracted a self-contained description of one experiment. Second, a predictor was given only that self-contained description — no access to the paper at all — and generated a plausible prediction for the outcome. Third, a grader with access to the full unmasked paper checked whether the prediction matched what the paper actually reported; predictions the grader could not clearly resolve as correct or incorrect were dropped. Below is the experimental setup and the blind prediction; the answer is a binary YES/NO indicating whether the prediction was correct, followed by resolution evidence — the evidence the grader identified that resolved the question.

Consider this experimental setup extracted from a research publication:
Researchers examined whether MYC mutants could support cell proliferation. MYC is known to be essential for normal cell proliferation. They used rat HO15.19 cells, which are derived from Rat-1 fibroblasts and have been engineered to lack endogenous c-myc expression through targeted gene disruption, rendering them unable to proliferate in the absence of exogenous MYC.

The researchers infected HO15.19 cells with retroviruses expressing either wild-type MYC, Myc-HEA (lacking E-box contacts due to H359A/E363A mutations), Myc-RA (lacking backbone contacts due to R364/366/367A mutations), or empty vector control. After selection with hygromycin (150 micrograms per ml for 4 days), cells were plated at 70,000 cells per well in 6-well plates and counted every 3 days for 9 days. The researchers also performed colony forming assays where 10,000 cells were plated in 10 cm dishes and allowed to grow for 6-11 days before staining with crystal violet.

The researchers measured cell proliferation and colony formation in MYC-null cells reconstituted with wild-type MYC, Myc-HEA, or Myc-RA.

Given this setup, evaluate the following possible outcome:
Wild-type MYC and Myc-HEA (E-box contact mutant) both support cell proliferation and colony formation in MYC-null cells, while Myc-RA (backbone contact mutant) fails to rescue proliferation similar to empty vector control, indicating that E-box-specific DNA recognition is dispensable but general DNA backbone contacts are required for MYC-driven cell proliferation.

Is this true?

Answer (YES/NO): NO